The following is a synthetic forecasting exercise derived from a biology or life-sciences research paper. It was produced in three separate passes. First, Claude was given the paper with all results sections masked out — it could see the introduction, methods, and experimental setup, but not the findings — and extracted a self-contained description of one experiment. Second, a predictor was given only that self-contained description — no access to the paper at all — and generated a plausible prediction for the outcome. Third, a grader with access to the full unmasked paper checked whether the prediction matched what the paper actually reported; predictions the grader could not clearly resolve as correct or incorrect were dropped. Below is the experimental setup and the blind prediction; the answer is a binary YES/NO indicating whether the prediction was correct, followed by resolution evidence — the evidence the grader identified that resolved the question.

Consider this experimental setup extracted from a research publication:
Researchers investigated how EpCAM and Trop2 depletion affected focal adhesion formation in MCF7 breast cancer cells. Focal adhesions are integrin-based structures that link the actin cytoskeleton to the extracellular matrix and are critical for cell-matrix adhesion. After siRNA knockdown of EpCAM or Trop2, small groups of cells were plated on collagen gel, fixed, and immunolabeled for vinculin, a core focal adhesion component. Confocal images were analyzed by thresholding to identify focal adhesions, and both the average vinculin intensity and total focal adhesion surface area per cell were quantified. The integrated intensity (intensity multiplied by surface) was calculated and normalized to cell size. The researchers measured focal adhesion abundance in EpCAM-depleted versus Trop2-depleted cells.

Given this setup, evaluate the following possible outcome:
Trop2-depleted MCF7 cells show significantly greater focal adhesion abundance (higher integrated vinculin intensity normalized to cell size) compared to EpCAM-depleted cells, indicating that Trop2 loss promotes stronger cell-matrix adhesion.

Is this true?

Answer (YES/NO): YES